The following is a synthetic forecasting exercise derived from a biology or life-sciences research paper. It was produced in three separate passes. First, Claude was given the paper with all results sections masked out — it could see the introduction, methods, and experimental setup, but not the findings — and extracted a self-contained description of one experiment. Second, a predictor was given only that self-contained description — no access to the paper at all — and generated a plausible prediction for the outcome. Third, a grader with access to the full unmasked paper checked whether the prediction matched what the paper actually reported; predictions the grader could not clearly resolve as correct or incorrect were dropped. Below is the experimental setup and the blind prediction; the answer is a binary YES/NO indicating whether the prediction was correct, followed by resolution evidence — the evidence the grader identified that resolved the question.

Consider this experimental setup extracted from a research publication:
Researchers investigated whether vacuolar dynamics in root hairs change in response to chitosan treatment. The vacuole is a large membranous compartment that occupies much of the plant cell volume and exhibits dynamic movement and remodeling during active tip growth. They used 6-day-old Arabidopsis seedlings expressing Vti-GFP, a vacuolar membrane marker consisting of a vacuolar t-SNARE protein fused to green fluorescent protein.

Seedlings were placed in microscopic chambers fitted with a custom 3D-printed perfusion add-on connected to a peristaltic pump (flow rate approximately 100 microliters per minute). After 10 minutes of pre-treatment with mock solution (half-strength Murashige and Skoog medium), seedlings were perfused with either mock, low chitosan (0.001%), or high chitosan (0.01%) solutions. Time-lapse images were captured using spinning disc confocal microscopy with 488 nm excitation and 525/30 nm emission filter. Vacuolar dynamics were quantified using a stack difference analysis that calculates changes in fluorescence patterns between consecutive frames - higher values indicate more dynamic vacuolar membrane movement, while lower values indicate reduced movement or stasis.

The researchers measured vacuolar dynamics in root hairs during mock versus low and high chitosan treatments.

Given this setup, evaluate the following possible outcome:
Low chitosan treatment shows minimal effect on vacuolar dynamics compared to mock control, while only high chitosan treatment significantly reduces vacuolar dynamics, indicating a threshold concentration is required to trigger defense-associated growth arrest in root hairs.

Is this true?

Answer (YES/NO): YES